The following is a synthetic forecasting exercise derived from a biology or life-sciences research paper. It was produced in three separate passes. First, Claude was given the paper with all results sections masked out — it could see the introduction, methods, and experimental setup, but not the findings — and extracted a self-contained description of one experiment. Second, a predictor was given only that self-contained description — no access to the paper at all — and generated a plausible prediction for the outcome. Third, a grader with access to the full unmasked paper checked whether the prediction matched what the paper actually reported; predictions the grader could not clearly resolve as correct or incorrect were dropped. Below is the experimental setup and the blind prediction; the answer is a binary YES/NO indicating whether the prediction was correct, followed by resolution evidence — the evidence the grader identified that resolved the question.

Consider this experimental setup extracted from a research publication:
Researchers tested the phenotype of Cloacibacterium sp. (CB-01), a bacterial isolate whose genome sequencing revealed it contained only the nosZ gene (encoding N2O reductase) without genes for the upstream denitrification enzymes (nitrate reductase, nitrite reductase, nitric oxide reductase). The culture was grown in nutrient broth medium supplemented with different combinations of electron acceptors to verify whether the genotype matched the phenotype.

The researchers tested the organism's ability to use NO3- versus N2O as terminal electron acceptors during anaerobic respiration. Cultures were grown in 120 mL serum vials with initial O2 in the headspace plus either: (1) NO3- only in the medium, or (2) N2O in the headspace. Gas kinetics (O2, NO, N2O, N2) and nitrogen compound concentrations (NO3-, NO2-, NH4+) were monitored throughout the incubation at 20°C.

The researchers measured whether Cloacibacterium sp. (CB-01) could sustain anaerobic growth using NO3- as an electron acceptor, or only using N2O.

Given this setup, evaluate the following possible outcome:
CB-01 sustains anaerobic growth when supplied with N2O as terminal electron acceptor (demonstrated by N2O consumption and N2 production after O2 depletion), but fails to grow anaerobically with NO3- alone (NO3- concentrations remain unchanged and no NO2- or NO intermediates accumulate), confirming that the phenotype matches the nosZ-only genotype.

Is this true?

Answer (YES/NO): YES